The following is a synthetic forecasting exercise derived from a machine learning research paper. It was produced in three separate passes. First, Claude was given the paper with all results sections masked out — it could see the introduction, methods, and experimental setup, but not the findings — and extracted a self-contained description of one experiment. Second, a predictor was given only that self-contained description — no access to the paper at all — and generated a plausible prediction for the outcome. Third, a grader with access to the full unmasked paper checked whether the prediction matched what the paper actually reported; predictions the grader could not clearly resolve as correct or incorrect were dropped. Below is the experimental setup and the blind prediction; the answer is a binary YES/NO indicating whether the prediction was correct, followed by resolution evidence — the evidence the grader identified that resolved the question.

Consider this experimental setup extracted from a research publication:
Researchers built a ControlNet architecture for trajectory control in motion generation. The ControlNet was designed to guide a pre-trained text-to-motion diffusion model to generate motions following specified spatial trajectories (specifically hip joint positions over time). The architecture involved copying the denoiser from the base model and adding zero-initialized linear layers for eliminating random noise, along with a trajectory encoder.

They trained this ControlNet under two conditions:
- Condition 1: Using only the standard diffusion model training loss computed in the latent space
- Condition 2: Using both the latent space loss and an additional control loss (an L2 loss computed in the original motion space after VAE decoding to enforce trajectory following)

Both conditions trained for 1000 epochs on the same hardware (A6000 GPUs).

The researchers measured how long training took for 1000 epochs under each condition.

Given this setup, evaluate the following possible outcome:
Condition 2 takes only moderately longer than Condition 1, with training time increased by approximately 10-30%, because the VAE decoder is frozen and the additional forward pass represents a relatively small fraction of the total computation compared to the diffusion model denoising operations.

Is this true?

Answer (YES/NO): NO